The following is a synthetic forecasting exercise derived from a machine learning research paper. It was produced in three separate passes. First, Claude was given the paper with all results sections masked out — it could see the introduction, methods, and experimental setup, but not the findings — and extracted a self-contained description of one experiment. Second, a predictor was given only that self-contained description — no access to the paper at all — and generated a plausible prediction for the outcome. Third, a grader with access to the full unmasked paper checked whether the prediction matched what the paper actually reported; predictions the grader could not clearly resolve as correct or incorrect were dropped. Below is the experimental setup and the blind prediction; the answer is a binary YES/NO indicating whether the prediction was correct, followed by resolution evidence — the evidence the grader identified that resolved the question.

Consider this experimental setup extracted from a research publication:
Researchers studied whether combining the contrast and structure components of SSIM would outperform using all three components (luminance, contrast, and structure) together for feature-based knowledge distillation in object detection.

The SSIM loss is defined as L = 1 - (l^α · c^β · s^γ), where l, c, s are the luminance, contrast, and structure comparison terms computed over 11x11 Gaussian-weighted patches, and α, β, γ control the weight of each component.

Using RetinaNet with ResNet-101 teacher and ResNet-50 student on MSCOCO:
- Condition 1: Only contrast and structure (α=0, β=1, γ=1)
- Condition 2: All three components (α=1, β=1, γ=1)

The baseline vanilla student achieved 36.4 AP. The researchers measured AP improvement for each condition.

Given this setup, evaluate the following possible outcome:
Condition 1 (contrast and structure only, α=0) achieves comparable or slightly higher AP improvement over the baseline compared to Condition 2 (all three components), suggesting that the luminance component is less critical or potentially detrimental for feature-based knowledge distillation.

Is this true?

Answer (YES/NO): NO